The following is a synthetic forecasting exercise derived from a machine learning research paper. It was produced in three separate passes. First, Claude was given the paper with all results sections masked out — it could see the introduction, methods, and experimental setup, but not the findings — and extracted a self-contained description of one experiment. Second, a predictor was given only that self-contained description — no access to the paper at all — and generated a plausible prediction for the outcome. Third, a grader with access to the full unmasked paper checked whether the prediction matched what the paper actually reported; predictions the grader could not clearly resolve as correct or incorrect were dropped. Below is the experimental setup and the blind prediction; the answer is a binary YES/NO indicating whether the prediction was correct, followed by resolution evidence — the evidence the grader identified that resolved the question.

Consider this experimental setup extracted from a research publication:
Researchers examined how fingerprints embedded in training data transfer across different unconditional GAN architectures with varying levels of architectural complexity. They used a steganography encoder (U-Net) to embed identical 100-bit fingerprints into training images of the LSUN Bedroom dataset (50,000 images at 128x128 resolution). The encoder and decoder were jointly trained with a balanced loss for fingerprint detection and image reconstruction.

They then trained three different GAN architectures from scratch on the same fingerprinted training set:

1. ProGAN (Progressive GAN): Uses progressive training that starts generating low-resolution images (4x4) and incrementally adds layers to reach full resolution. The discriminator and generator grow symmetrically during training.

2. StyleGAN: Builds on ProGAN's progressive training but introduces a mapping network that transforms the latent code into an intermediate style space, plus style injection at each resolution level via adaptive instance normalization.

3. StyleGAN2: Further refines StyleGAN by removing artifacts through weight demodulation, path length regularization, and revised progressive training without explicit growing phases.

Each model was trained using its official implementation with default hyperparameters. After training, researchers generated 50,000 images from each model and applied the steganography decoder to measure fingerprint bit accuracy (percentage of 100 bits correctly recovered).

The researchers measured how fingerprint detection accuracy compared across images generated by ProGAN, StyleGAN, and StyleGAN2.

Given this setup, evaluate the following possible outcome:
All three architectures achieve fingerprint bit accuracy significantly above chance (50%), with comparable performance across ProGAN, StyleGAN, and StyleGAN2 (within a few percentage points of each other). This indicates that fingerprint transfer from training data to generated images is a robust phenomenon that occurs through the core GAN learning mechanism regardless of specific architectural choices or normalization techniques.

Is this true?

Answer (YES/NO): NO